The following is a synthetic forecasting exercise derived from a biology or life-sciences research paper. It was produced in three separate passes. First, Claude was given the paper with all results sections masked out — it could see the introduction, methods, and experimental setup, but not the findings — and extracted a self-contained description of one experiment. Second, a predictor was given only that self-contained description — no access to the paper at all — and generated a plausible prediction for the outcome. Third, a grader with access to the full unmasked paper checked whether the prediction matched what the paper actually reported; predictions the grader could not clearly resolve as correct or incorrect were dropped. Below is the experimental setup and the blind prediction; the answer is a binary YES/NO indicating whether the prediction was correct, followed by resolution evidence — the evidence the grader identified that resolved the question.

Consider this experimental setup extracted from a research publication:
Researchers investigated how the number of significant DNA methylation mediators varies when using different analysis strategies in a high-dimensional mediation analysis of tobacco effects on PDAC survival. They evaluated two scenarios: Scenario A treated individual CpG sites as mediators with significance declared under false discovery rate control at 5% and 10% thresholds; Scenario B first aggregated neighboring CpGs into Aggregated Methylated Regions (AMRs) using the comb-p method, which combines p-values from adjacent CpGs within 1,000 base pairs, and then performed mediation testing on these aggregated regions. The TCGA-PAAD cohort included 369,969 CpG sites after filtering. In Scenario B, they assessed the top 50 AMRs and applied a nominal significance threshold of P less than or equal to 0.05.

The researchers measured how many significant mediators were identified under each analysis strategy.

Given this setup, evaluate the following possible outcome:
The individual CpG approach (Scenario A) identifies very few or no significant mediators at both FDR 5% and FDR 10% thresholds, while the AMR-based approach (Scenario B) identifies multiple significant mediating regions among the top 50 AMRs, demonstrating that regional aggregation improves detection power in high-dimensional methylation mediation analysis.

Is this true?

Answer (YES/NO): YES